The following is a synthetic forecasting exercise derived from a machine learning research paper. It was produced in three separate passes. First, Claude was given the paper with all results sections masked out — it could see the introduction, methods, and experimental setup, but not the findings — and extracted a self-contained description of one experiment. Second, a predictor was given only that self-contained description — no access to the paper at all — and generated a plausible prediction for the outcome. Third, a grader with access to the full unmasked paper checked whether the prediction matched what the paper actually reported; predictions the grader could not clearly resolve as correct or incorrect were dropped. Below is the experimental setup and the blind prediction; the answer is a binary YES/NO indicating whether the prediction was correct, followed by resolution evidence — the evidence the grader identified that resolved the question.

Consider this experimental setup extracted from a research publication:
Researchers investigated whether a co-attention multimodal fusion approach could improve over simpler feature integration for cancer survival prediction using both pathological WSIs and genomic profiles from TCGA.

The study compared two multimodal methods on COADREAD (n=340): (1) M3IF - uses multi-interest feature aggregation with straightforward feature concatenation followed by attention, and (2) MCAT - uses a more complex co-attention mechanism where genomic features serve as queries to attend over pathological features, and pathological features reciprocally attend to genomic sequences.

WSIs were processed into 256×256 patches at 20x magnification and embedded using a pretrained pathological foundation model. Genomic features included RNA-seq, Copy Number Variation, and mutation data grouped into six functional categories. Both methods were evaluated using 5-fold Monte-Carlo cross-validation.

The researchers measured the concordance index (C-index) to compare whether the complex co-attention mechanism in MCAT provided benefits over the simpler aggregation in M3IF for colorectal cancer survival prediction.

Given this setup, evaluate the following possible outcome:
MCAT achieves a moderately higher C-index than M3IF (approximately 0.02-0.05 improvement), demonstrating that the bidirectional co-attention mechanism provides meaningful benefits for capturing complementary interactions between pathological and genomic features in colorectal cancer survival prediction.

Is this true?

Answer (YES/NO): NO